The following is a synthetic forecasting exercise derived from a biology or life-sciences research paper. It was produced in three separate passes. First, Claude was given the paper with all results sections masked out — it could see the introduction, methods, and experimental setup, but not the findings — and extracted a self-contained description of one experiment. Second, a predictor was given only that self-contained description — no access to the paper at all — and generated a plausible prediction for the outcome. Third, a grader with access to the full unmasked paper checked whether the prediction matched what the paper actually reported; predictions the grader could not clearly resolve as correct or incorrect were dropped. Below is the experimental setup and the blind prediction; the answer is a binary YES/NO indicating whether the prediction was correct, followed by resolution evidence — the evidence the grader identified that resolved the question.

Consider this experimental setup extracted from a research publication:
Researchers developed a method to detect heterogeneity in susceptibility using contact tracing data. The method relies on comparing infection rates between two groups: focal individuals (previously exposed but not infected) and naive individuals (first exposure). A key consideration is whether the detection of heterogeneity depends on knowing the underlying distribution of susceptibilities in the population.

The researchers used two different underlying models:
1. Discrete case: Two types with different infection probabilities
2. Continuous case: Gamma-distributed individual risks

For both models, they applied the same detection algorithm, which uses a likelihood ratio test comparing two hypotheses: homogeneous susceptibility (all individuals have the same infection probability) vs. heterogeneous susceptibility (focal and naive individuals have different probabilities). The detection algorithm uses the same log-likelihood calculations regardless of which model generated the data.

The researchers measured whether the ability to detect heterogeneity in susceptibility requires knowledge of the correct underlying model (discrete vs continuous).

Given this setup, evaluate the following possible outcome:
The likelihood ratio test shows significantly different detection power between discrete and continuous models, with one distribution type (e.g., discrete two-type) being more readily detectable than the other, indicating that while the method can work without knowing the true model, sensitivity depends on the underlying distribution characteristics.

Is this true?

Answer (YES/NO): NO